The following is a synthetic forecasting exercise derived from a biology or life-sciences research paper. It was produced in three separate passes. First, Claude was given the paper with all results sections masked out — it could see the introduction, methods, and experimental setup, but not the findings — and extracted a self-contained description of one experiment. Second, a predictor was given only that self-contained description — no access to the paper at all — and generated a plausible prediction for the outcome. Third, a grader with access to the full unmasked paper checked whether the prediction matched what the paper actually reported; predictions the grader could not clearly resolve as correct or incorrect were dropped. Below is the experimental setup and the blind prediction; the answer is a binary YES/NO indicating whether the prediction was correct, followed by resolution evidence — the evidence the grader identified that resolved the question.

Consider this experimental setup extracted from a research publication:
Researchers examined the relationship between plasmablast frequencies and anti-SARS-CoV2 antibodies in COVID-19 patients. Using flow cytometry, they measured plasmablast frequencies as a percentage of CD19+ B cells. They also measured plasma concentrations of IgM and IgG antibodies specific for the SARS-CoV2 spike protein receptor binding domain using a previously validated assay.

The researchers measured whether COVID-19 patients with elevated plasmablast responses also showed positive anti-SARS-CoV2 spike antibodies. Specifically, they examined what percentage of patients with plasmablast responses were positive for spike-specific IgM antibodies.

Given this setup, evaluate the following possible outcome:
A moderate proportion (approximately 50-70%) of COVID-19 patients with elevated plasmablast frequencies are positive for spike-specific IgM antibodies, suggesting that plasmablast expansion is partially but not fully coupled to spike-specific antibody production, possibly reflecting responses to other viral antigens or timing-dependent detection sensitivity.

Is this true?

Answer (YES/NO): NO